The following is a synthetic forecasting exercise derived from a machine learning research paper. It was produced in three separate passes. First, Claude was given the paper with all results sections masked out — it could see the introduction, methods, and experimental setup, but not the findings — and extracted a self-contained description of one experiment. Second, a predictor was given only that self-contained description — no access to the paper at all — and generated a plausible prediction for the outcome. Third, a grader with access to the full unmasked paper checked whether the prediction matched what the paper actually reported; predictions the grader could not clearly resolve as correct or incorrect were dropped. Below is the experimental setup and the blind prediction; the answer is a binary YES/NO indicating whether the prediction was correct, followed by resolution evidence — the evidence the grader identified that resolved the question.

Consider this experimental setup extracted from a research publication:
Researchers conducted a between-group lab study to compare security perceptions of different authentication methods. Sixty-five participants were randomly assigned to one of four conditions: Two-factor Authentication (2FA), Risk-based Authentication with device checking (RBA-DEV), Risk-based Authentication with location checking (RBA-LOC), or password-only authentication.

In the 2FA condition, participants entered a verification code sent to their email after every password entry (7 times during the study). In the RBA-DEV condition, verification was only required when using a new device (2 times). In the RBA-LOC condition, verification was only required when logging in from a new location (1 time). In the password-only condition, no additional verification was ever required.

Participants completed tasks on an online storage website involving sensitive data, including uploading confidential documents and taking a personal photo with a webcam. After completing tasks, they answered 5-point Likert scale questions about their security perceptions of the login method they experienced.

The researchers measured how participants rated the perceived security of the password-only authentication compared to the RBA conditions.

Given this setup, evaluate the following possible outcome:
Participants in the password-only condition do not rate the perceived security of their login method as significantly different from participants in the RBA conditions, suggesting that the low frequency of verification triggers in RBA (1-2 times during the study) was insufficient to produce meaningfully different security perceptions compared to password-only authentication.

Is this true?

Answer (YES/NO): NO